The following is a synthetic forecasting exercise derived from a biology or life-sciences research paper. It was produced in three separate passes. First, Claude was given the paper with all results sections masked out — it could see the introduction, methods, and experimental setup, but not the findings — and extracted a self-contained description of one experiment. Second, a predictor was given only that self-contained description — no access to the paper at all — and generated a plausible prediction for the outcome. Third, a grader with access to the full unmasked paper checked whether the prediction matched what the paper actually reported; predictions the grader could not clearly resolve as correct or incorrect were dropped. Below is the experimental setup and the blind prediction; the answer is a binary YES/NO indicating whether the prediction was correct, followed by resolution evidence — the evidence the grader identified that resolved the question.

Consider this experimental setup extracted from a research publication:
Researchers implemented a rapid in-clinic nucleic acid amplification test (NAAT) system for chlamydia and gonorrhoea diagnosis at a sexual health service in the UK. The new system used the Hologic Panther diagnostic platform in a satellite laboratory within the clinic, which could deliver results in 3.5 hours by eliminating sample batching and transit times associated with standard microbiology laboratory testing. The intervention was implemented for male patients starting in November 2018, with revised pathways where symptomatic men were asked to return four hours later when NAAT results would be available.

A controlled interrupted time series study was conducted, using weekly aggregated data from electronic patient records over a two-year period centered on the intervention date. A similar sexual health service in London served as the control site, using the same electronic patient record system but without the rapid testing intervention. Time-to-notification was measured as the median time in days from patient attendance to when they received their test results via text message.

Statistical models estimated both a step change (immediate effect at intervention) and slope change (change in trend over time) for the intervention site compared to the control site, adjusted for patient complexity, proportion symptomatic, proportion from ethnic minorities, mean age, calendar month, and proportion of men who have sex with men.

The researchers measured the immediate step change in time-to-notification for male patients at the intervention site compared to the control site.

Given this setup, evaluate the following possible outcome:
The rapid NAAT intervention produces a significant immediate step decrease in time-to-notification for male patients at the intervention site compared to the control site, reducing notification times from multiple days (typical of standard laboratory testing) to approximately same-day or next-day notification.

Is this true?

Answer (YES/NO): NO